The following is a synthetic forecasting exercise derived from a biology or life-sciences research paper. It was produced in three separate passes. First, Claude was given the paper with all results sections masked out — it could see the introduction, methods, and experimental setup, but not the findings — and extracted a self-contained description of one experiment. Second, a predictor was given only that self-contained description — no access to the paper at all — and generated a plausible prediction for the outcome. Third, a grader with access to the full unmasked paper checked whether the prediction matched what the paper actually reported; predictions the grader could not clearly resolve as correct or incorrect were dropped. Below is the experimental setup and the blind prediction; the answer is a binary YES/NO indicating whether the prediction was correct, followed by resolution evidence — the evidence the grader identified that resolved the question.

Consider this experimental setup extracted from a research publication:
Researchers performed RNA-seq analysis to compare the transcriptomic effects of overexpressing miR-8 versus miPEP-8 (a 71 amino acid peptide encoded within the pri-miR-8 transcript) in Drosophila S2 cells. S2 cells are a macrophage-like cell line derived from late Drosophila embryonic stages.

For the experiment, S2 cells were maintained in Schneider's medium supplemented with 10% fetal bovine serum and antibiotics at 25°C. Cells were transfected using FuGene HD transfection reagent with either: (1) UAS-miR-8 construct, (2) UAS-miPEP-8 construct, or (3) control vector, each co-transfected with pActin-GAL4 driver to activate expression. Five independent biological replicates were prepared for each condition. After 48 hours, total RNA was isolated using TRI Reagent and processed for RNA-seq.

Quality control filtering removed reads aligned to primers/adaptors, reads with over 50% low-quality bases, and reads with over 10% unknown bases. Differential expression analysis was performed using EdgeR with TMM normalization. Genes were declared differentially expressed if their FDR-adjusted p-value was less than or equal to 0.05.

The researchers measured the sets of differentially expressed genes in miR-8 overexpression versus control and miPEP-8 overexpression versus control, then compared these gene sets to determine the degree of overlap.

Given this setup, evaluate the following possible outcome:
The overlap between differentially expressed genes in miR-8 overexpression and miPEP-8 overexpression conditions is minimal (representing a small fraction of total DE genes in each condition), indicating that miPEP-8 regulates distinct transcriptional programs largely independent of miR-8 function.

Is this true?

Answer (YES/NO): YES